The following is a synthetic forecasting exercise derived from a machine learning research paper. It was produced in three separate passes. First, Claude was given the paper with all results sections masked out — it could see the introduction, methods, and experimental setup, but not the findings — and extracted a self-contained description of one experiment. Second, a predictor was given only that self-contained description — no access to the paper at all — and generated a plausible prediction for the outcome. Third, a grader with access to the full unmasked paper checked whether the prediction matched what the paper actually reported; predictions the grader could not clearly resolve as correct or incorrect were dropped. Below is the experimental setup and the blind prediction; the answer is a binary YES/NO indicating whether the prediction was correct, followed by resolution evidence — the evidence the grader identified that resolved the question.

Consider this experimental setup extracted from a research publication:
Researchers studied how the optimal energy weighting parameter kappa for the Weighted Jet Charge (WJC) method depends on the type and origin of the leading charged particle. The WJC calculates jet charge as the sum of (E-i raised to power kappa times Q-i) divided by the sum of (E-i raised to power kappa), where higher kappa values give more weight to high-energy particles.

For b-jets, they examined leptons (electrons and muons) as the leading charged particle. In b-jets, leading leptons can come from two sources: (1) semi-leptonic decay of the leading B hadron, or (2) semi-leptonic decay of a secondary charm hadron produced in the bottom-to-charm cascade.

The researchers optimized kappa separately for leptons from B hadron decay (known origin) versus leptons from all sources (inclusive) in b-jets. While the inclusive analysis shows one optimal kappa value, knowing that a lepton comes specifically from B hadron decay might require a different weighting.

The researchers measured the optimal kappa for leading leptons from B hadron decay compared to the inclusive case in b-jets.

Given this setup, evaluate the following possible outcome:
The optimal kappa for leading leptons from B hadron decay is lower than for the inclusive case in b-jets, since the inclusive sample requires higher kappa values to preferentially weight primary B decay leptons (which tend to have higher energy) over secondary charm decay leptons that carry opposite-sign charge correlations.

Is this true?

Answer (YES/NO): YES